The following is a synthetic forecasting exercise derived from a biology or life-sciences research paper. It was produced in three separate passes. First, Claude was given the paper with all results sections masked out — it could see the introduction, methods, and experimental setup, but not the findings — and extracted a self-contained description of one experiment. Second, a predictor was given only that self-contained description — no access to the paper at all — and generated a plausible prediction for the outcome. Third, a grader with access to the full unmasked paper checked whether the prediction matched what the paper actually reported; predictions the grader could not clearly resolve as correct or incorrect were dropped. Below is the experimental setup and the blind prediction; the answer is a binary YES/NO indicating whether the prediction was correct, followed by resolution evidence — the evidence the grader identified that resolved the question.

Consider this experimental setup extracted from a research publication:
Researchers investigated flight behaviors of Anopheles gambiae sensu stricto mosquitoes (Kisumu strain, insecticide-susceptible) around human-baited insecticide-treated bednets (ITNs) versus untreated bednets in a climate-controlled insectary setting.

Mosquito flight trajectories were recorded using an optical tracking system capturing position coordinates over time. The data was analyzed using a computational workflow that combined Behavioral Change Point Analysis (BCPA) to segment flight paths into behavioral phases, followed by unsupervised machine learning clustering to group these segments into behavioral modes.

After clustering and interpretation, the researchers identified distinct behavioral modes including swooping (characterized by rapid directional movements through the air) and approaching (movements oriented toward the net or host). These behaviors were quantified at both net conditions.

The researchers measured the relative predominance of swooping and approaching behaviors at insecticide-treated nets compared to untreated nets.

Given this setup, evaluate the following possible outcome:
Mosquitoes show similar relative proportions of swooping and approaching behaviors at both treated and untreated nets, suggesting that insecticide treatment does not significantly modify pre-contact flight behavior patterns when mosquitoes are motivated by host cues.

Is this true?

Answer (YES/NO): NO